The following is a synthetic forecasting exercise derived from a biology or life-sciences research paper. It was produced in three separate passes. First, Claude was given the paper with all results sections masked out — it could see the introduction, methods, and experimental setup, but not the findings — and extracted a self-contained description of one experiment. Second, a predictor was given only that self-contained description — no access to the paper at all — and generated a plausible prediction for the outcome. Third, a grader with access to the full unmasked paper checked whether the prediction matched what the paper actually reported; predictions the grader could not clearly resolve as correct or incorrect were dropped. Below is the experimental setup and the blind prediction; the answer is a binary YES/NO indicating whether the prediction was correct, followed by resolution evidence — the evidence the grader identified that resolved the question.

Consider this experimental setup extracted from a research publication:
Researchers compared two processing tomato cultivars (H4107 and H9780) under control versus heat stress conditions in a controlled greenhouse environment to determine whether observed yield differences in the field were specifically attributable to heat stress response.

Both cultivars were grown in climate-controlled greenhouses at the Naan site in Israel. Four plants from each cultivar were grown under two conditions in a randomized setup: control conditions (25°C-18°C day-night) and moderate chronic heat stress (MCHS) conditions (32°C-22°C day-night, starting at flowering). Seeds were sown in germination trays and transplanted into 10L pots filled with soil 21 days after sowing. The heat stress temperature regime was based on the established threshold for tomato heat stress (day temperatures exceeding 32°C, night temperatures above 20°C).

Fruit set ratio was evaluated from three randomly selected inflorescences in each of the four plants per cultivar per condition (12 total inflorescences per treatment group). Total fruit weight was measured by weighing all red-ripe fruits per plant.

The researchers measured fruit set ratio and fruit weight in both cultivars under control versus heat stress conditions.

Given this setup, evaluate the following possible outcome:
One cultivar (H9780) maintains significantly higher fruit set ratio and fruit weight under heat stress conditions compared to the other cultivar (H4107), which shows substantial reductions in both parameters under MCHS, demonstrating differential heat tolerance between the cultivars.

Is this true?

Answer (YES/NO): NO